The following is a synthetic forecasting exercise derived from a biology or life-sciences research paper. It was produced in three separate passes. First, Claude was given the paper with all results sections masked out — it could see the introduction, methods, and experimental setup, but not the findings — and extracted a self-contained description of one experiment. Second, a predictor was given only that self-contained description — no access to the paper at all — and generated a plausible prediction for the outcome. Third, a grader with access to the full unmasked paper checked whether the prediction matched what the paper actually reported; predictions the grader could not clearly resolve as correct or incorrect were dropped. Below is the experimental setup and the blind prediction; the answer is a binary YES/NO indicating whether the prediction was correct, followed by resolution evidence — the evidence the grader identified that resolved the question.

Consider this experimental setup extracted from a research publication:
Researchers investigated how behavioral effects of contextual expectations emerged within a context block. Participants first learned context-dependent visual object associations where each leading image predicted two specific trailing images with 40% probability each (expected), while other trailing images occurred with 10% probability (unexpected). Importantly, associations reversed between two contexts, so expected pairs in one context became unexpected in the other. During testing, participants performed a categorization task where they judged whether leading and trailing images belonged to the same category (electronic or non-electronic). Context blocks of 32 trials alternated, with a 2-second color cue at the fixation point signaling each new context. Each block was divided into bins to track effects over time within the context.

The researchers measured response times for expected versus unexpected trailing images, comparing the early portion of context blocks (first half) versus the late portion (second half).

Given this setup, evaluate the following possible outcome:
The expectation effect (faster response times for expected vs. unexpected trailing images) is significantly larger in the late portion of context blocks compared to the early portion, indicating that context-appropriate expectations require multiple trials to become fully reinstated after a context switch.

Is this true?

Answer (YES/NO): YES